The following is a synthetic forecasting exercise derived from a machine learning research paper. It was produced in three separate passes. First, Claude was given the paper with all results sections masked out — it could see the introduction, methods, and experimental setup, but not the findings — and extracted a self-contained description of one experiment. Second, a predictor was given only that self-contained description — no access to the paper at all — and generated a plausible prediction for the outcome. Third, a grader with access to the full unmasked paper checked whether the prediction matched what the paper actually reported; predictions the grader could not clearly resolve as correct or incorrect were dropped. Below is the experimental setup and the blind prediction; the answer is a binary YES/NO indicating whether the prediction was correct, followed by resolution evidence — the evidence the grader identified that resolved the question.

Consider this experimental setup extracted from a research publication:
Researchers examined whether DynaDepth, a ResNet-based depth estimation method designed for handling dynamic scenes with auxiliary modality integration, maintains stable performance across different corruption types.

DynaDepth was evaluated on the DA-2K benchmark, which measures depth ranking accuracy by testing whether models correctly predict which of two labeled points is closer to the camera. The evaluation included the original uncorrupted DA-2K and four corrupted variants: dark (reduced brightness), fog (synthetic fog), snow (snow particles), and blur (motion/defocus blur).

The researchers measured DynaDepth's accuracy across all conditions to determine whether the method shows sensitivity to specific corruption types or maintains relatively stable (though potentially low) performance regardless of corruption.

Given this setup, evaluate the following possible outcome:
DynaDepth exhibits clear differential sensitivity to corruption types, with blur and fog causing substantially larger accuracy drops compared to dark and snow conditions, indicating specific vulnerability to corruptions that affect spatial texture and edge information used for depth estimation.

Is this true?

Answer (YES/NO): NO